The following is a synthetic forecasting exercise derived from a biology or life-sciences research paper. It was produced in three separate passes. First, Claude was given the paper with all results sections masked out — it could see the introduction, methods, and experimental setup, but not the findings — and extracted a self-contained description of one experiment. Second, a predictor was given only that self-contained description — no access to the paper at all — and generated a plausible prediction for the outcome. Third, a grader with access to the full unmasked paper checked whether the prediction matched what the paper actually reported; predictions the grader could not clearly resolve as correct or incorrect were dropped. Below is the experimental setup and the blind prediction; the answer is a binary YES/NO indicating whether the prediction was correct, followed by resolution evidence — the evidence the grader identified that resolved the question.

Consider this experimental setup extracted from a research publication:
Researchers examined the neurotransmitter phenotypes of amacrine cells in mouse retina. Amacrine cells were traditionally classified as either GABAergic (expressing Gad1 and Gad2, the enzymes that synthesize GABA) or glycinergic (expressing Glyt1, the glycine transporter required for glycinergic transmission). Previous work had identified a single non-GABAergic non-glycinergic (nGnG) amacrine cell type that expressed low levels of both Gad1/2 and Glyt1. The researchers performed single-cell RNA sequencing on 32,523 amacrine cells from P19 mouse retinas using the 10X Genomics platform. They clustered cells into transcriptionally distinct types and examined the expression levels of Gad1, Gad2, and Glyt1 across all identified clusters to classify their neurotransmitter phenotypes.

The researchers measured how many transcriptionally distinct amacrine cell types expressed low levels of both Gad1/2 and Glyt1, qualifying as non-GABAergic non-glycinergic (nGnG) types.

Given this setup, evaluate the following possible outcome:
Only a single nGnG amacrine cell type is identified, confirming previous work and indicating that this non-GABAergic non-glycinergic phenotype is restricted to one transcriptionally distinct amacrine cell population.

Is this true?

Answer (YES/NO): NO